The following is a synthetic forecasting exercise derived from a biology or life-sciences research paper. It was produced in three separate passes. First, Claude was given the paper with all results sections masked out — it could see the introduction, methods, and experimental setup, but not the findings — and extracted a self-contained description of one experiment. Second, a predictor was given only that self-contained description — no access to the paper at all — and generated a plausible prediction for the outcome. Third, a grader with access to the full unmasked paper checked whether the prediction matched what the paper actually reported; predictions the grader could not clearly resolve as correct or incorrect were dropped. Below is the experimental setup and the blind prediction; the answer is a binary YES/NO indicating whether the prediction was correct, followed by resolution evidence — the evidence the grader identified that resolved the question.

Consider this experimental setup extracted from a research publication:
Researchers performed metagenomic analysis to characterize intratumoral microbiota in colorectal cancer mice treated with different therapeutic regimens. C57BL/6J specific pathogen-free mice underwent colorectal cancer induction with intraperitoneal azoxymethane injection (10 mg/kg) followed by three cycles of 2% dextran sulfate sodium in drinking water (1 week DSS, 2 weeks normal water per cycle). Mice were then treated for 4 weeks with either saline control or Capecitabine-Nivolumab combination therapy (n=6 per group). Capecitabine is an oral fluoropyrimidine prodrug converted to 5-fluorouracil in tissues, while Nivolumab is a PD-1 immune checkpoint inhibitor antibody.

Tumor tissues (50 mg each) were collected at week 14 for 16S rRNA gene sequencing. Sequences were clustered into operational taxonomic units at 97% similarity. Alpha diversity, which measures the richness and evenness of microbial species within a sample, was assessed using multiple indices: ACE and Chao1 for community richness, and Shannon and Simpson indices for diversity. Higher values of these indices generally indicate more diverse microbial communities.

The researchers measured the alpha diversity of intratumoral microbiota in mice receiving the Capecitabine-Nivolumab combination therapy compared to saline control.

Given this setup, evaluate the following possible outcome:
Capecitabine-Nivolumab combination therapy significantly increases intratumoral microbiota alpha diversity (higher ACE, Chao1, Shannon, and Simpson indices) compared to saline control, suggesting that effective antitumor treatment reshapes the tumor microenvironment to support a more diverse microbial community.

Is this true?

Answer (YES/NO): NO